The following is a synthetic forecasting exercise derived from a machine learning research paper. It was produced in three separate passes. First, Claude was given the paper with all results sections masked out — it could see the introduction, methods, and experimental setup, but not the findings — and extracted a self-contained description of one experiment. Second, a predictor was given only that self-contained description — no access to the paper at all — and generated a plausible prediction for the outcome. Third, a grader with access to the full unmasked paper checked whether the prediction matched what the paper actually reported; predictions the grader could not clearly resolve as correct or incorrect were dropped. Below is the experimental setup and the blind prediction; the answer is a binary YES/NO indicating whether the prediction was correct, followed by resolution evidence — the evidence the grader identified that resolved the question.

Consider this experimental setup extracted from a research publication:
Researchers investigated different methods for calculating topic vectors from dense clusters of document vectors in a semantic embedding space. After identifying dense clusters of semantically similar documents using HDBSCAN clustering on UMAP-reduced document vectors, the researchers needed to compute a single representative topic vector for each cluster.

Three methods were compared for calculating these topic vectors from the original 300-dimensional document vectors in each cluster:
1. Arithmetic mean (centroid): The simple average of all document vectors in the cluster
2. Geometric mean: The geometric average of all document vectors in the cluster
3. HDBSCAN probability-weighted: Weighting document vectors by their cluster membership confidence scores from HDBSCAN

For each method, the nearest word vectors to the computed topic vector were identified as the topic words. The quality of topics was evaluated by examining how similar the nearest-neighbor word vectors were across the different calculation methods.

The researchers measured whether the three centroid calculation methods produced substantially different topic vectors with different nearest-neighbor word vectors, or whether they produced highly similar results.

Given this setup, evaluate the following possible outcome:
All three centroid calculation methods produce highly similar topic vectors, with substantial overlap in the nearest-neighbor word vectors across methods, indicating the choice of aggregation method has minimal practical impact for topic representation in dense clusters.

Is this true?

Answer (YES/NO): YES